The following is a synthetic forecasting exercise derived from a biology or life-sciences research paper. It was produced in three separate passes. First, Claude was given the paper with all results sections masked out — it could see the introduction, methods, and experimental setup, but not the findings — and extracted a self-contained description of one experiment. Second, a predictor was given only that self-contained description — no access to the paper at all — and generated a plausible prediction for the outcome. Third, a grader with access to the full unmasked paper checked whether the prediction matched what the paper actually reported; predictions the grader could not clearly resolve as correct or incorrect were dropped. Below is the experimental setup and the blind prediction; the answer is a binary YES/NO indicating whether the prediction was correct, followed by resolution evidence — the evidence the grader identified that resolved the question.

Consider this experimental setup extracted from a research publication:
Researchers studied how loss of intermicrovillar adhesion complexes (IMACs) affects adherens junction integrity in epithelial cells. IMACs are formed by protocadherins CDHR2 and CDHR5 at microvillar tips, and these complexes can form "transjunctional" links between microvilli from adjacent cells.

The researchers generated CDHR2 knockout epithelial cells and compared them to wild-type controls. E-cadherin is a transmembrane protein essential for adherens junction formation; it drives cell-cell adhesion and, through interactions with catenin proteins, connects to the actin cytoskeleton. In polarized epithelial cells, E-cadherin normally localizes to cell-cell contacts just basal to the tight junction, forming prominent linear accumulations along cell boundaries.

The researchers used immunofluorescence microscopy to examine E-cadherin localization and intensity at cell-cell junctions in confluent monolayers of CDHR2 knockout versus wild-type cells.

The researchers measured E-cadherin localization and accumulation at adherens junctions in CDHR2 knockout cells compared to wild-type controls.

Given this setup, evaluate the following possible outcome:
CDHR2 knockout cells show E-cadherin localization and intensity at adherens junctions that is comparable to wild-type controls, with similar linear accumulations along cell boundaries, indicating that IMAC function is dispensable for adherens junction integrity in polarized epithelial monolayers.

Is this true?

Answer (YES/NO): NO